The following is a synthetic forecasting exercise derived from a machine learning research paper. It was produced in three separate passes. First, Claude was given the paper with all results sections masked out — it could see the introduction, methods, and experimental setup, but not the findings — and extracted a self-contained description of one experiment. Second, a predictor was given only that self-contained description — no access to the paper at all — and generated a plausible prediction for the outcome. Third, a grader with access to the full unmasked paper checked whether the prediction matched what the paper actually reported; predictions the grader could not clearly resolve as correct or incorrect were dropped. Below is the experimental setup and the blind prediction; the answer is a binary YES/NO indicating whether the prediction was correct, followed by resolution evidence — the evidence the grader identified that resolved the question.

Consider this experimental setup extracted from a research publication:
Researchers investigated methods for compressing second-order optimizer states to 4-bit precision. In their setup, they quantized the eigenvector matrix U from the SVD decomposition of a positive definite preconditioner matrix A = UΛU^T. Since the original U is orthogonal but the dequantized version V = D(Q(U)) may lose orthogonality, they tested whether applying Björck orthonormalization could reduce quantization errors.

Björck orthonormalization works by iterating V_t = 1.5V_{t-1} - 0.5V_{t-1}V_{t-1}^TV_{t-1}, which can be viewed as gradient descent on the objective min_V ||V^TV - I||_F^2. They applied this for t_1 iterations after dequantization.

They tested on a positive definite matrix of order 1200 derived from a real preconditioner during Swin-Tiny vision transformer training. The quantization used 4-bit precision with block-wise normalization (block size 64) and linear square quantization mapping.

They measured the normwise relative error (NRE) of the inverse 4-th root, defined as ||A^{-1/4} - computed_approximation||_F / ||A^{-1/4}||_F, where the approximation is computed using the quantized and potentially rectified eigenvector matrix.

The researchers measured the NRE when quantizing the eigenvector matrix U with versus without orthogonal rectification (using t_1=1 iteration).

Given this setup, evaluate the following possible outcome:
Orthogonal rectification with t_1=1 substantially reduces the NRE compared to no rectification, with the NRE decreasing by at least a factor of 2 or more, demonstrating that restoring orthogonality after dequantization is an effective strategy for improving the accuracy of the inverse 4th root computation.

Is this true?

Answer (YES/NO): NO